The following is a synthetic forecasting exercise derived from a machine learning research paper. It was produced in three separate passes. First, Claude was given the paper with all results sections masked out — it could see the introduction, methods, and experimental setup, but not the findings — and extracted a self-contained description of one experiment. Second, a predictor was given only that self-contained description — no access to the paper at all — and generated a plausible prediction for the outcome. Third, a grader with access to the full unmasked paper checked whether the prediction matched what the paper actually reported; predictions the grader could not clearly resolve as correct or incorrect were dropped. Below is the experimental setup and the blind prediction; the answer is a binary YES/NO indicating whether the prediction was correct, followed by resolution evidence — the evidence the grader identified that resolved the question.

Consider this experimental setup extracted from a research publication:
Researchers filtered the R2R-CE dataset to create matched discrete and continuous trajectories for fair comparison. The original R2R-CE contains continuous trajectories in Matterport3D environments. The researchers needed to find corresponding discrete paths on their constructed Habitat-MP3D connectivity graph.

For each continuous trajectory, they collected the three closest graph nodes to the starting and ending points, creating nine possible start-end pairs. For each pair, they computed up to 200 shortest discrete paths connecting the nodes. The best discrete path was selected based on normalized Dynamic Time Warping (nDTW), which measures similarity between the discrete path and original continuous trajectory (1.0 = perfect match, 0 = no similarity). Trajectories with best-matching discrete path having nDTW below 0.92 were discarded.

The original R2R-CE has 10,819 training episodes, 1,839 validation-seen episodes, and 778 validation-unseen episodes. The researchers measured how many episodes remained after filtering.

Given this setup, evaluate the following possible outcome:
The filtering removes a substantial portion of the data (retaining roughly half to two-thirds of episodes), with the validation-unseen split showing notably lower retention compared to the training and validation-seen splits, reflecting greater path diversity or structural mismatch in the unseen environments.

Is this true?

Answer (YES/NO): NO